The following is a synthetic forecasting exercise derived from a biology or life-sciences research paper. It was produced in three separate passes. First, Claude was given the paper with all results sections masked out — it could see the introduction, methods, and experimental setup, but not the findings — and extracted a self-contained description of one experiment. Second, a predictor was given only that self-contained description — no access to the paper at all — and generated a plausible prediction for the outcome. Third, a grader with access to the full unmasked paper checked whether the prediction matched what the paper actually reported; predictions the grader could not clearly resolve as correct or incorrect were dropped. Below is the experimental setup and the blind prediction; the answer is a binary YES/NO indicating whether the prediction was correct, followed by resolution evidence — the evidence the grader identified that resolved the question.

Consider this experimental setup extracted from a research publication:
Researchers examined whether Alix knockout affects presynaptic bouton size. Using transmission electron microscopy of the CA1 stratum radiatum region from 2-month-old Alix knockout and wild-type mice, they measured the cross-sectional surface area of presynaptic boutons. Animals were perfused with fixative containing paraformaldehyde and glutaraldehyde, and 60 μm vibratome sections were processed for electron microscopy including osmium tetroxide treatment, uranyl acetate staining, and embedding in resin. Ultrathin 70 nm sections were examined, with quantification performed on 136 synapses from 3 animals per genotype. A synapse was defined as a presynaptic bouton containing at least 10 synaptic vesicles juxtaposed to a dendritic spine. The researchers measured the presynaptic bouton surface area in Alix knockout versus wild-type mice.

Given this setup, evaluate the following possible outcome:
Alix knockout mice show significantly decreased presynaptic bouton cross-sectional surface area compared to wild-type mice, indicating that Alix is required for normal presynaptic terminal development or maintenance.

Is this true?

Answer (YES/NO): NO